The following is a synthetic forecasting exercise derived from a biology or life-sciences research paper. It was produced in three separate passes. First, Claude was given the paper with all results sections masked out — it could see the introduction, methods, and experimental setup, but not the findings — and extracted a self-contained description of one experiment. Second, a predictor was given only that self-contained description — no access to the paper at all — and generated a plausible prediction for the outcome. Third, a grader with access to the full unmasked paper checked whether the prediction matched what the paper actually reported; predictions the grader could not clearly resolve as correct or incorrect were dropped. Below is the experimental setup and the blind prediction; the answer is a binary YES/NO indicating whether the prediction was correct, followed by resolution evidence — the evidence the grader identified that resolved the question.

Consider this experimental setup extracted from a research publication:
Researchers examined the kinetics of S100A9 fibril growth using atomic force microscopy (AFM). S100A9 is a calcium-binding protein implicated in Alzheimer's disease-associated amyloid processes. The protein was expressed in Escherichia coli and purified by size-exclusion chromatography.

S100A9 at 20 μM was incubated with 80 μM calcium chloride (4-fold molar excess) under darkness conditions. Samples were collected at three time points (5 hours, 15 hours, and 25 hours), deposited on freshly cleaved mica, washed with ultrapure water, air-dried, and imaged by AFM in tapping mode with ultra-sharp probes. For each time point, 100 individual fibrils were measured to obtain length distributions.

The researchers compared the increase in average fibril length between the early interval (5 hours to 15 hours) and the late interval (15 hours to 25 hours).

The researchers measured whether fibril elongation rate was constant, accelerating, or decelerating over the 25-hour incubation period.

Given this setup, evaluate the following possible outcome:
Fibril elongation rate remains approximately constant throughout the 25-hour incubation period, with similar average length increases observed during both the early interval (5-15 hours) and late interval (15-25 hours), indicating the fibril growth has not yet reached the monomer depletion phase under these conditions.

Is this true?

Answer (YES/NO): NO